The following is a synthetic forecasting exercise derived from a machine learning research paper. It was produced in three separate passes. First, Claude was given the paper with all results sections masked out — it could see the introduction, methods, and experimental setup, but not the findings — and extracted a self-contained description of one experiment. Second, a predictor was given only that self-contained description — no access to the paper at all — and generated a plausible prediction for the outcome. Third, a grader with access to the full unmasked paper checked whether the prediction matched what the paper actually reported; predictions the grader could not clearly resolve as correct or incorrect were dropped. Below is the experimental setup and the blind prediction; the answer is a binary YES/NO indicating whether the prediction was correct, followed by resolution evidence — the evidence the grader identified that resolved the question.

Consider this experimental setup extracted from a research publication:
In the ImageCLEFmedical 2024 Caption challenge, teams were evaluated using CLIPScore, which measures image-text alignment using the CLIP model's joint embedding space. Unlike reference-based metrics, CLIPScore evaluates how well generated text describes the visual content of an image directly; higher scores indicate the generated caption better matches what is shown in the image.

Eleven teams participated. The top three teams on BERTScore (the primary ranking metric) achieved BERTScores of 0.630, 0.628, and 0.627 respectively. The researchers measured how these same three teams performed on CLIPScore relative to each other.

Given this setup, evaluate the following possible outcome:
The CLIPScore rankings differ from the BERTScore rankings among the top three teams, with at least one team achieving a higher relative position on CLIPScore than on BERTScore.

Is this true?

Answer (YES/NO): NO